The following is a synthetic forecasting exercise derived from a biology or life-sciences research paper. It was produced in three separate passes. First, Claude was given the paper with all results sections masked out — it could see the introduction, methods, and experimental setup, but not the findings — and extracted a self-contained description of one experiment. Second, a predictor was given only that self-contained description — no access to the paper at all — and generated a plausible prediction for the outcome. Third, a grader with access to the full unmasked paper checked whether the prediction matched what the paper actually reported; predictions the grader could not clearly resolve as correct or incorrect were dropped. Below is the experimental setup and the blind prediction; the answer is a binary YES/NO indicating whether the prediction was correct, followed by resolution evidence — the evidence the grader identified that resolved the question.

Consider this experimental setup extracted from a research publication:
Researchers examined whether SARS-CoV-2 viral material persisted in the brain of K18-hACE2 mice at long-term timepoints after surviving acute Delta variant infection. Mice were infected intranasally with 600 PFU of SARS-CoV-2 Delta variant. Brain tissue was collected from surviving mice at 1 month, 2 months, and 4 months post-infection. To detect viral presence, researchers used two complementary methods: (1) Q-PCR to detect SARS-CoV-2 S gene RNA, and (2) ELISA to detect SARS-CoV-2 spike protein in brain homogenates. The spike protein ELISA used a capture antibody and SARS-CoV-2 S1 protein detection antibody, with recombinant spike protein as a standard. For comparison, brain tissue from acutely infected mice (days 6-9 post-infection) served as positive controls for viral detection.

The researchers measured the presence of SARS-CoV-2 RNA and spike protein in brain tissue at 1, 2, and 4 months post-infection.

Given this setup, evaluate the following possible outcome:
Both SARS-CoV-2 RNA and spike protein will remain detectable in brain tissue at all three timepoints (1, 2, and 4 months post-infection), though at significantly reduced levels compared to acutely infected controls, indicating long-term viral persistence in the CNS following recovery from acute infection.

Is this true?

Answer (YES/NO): NO